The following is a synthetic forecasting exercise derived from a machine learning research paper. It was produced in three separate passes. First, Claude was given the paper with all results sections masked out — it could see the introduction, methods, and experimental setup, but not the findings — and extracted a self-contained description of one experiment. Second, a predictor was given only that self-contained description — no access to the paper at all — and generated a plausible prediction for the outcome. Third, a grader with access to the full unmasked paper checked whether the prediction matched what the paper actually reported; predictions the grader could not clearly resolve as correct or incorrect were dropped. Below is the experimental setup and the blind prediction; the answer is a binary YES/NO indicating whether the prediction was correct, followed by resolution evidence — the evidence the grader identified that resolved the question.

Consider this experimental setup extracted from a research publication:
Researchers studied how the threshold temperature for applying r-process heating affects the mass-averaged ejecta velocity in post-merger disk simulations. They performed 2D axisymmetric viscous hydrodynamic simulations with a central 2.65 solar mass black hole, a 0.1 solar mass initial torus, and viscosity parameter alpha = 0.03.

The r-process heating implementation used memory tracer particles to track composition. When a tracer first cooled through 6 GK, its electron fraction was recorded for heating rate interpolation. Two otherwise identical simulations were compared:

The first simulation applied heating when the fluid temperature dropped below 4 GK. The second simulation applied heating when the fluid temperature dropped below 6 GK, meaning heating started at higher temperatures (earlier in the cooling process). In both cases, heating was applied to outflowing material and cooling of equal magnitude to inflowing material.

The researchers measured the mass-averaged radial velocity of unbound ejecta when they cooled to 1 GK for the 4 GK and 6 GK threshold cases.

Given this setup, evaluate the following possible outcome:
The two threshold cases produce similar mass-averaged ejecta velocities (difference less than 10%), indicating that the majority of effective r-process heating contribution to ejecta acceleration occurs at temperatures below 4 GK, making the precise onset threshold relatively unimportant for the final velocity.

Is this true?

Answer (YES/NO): YES